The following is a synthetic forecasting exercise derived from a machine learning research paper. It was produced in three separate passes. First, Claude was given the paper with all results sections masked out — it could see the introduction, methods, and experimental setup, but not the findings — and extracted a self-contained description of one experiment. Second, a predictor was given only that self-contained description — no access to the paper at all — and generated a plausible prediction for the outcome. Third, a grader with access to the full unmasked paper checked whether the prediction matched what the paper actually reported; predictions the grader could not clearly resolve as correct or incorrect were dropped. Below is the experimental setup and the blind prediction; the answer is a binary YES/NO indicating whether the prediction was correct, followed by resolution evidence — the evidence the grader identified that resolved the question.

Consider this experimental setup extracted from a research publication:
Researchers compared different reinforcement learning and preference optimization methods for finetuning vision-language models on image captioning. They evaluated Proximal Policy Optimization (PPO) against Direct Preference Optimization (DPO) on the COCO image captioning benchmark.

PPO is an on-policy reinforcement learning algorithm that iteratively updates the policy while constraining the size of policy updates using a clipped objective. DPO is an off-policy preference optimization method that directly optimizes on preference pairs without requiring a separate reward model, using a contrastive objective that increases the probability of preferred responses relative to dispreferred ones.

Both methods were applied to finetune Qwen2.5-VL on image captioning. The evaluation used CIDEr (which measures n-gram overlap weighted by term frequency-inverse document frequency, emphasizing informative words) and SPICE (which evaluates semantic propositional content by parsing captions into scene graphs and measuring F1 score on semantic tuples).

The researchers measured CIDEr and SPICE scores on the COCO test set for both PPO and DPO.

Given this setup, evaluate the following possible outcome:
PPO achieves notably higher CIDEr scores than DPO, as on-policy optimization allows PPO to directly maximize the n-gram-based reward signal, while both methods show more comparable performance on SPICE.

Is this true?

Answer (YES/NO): NO